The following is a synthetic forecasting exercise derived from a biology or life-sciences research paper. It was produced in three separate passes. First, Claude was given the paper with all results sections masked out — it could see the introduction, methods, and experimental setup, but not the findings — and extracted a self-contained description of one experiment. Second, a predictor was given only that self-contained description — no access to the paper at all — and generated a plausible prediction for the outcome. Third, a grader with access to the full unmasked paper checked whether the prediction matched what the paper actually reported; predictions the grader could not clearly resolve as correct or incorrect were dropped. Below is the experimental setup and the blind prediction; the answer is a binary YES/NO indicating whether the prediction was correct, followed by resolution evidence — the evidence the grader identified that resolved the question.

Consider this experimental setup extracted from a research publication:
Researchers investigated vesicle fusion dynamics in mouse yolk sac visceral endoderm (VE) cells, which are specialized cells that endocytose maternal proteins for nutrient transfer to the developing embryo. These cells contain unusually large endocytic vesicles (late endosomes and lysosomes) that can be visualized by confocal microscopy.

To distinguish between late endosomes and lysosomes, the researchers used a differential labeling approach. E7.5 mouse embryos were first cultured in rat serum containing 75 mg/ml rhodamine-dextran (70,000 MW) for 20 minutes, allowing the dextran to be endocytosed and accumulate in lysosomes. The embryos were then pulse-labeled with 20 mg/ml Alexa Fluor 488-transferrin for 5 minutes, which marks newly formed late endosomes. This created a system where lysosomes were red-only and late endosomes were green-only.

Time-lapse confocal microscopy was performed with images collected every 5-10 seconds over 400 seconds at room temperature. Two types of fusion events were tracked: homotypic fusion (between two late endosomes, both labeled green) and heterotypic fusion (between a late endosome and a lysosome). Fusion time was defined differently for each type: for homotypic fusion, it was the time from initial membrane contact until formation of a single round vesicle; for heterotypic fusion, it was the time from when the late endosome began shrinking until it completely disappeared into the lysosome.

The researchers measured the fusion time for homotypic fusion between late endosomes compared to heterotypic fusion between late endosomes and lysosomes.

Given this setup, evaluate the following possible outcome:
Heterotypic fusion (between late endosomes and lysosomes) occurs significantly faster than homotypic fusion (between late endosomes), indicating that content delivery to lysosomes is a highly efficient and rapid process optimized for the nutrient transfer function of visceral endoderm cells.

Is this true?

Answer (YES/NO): NO